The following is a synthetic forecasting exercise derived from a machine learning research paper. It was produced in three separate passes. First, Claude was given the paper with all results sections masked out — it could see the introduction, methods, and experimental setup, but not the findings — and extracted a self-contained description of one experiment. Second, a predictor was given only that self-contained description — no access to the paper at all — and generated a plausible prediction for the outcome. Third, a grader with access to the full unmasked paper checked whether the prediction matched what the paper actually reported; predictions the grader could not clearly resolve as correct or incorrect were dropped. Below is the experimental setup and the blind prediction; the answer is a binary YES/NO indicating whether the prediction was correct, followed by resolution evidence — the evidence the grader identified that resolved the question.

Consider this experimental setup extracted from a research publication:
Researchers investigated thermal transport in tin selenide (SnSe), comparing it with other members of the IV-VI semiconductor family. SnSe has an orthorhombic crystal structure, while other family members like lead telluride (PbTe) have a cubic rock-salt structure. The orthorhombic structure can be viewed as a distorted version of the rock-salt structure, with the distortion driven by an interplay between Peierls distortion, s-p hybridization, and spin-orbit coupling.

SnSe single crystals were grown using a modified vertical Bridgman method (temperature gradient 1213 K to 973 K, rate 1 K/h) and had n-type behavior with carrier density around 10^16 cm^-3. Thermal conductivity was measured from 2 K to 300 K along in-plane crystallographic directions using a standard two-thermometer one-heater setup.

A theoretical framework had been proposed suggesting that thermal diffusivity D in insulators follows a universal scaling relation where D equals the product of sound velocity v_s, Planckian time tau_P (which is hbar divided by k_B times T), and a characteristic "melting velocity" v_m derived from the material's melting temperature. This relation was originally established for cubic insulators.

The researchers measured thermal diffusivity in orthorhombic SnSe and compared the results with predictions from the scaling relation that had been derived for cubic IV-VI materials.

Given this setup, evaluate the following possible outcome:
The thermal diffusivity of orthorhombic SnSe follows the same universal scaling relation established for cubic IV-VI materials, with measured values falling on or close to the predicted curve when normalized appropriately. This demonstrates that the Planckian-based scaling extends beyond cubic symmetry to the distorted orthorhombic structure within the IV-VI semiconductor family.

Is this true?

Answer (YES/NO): YES